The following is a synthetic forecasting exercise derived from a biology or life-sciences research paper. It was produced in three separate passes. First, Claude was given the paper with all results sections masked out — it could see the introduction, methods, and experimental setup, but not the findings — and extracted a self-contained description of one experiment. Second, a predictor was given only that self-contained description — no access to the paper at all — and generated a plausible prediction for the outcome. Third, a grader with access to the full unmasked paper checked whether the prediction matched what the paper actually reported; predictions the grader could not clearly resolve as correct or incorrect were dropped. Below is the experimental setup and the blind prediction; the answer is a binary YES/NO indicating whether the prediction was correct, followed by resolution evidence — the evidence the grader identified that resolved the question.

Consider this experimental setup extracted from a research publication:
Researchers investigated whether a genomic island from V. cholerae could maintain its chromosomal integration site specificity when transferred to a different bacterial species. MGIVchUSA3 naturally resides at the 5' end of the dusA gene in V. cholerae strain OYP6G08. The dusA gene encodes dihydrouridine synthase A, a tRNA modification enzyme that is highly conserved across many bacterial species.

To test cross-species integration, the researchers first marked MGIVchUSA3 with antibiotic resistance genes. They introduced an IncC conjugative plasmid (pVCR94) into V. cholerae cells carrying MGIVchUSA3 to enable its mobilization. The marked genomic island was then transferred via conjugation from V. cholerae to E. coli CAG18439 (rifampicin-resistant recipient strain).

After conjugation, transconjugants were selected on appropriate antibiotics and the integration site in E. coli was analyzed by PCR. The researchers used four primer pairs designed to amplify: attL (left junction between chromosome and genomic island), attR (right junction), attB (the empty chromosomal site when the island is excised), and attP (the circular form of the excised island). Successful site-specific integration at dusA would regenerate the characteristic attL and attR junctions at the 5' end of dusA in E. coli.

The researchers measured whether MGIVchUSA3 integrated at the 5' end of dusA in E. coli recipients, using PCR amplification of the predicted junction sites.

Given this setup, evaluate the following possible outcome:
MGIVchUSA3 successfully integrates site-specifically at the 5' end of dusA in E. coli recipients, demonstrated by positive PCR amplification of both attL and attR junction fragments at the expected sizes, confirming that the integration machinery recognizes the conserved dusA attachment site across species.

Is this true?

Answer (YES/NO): YES